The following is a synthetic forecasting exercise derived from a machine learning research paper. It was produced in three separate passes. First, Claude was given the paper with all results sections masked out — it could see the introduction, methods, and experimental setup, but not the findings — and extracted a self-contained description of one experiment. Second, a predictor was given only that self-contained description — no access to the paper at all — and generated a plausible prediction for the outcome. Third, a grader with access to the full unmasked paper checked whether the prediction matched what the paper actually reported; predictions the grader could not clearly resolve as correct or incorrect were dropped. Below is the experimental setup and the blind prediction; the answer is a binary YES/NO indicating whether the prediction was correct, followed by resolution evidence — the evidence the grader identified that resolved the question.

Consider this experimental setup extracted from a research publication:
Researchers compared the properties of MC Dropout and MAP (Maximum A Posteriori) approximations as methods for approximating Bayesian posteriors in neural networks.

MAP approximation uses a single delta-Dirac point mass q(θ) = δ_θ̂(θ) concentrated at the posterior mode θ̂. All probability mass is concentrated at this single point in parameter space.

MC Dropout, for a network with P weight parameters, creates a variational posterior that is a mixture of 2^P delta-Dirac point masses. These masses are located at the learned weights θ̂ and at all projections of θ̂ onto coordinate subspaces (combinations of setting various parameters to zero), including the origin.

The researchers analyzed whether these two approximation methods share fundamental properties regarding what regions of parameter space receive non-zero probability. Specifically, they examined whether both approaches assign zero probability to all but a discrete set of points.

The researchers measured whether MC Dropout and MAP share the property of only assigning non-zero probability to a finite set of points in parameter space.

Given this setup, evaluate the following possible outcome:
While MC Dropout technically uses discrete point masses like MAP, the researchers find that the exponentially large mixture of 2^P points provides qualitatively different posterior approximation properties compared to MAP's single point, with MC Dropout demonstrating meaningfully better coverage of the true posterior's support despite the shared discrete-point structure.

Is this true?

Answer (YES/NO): NO